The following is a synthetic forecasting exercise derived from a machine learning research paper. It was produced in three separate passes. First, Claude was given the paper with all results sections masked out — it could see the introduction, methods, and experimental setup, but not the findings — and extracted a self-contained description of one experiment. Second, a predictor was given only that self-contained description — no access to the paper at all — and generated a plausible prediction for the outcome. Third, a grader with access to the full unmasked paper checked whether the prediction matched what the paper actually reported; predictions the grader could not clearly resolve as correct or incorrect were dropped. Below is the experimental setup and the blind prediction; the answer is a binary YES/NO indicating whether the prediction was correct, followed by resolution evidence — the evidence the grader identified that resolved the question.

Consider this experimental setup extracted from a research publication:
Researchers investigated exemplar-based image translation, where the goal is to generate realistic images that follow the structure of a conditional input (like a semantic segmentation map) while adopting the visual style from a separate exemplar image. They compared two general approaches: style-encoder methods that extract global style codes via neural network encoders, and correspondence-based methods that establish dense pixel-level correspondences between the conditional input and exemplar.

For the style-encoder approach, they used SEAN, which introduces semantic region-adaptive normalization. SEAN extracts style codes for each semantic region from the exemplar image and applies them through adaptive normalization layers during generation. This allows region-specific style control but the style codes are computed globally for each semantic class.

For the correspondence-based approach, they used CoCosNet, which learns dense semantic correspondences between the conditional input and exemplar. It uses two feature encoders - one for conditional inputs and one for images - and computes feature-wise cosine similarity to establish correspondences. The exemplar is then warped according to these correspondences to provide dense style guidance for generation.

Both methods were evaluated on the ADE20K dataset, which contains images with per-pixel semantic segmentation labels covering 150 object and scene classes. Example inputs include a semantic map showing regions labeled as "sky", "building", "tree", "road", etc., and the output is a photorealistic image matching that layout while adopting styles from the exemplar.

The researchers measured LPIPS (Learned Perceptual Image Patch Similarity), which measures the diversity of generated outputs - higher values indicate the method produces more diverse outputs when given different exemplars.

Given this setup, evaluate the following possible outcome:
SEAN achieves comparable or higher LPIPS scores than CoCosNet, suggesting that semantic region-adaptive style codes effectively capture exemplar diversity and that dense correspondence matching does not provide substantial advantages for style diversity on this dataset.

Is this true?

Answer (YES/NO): NO